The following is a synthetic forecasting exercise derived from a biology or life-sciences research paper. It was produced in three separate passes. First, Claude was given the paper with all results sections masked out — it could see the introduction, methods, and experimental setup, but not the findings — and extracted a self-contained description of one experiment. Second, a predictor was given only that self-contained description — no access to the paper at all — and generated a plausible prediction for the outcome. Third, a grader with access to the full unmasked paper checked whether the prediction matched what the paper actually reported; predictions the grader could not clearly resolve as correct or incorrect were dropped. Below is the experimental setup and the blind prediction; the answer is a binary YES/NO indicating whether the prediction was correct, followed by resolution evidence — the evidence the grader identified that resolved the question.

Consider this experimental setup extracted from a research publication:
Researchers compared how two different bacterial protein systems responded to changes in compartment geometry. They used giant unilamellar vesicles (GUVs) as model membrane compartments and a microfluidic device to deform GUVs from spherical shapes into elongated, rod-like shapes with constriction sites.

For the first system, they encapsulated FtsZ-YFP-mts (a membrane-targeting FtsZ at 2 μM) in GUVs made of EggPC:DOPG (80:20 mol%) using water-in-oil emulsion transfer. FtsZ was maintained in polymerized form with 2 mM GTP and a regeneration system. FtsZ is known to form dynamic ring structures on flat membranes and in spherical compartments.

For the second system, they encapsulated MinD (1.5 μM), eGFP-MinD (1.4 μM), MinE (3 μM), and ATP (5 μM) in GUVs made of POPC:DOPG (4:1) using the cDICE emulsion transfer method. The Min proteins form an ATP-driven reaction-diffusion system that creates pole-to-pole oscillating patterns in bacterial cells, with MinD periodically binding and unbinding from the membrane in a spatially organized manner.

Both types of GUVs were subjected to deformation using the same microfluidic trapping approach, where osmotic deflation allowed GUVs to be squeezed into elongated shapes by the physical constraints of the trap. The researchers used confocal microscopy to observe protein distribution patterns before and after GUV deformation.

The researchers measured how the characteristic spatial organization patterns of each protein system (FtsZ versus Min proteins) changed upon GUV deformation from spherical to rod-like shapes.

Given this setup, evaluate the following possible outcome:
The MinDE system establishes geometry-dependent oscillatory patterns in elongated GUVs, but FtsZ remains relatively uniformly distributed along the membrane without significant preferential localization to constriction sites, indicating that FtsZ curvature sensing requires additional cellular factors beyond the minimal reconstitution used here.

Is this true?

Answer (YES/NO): NO